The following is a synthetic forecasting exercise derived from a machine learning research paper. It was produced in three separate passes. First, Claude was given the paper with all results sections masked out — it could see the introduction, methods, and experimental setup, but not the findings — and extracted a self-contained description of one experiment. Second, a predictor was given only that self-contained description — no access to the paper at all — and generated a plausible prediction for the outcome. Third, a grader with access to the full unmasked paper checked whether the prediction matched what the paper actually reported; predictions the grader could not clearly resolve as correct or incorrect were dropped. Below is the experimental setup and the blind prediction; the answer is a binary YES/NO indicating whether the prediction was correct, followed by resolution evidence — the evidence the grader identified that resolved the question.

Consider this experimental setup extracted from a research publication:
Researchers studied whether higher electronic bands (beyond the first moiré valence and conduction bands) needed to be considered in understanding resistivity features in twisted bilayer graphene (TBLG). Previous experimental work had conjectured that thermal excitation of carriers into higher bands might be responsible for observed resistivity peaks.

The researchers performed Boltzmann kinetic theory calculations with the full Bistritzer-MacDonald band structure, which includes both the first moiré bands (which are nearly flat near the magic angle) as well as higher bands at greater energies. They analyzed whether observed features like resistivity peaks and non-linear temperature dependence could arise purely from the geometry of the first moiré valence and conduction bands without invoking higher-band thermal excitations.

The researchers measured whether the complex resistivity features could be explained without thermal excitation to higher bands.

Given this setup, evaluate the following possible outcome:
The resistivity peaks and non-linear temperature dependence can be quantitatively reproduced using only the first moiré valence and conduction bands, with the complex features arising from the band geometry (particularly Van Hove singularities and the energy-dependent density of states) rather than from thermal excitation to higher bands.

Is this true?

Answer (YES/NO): YES